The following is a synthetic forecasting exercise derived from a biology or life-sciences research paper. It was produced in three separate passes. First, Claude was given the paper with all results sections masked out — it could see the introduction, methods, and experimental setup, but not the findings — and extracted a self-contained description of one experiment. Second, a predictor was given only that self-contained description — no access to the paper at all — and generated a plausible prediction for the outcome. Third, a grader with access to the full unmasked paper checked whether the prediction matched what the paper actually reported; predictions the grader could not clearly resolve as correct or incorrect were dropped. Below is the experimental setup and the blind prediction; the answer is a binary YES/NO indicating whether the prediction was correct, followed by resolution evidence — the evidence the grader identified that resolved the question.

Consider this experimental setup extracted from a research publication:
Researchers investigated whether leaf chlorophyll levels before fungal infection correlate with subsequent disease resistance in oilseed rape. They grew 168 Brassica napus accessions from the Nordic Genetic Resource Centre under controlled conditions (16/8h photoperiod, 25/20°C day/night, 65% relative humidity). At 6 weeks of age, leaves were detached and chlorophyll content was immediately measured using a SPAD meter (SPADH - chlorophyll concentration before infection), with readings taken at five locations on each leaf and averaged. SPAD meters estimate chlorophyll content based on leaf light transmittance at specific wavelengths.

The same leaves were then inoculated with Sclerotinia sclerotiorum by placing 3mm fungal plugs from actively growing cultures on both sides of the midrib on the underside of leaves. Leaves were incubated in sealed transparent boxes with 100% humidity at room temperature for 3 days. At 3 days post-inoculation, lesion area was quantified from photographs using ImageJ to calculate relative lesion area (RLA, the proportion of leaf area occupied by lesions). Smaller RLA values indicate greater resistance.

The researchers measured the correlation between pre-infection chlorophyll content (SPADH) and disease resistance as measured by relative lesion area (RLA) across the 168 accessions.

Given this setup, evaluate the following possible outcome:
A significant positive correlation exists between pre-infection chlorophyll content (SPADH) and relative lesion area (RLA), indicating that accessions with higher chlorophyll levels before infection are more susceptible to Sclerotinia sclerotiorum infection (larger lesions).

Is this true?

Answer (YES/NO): NO